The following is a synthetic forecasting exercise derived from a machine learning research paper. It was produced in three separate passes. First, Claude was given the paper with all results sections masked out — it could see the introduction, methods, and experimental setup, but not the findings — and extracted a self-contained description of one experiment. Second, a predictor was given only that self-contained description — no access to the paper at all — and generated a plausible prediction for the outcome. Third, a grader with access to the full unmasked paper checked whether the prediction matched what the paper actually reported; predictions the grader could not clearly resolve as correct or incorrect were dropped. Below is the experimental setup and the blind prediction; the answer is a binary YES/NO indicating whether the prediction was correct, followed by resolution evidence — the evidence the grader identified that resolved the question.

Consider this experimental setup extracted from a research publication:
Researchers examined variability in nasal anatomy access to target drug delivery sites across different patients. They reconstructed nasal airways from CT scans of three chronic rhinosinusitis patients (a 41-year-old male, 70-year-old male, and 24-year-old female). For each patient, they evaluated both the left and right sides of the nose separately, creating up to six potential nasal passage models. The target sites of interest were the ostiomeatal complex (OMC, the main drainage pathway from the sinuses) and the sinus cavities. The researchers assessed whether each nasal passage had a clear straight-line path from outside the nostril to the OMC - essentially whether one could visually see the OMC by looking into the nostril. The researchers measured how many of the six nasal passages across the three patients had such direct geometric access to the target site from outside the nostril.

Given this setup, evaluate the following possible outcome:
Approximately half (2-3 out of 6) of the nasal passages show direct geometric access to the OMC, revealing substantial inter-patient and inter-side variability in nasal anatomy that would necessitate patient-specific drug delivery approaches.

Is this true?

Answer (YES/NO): NO